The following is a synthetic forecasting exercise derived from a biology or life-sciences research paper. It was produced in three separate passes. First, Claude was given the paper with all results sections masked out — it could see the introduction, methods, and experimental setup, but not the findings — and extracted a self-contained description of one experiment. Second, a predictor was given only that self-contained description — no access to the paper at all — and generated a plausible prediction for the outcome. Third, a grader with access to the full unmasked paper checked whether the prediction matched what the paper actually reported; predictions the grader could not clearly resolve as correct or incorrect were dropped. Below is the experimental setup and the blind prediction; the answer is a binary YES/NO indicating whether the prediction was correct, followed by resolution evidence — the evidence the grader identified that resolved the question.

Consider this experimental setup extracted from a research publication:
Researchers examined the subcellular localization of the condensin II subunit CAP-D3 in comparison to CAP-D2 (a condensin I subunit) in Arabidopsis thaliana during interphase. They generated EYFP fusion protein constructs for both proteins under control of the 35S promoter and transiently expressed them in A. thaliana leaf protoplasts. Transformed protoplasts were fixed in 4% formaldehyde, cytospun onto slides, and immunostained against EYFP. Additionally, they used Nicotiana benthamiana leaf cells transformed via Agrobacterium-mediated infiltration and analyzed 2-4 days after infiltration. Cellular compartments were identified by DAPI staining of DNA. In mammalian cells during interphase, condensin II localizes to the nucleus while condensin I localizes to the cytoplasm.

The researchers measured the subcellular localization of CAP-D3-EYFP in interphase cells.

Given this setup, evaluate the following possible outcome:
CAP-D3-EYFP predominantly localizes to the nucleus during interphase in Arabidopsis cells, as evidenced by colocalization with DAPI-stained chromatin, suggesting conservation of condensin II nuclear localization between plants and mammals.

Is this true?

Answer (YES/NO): NO